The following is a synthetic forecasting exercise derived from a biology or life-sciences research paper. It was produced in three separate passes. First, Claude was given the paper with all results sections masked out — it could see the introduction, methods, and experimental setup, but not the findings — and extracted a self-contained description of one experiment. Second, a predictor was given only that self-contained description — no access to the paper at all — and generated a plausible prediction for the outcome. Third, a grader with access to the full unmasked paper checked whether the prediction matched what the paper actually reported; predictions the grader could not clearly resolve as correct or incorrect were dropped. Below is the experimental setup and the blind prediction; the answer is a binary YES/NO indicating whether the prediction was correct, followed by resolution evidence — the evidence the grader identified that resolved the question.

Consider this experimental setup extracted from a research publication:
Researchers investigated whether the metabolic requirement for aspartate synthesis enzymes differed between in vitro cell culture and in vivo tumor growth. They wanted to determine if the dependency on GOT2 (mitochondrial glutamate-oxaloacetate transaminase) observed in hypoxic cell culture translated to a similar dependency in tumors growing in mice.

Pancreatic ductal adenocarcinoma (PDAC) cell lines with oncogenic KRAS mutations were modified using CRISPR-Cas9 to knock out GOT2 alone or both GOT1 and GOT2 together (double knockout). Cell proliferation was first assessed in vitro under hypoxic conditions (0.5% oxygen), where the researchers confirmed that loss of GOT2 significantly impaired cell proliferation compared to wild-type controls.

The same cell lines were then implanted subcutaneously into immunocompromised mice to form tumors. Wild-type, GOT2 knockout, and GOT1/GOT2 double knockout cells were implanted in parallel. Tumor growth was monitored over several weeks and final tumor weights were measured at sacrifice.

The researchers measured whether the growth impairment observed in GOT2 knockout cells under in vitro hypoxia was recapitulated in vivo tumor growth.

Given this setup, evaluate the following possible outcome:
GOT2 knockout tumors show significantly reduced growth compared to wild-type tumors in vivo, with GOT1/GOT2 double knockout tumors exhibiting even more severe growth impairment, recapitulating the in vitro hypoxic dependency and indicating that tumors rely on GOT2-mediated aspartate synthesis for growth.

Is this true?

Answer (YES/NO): NO